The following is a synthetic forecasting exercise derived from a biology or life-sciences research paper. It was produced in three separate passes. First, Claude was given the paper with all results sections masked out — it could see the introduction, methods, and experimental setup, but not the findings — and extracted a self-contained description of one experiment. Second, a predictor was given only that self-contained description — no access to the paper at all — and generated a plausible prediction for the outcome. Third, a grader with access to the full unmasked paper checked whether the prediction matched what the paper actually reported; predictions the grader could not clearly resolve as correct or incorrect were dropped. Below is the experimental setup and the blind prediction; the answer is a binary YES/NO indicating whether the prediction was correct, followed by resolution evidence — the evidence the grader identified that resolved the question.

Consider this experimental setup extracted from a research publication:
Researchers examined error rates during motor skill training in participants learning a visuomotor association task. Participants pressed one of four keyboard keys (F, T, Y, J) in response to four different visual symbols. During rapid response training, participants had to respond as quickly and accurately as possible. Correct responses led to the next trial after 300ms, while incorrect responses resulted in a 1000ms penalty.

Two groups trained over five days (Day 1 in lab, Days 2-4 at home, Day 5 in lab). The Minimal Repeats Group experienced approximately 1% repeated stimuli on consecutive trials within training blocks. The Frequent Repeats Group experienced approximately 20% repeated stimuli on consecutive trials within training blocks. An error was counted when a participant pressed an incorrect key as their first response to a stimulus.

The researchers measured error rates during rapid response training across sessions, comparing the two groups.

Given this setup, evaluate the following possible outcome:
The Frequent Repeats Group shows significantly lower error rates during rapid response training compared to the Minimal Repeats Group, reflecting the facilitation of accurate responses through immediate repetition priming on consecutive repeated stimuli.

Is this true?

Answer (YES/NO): NO